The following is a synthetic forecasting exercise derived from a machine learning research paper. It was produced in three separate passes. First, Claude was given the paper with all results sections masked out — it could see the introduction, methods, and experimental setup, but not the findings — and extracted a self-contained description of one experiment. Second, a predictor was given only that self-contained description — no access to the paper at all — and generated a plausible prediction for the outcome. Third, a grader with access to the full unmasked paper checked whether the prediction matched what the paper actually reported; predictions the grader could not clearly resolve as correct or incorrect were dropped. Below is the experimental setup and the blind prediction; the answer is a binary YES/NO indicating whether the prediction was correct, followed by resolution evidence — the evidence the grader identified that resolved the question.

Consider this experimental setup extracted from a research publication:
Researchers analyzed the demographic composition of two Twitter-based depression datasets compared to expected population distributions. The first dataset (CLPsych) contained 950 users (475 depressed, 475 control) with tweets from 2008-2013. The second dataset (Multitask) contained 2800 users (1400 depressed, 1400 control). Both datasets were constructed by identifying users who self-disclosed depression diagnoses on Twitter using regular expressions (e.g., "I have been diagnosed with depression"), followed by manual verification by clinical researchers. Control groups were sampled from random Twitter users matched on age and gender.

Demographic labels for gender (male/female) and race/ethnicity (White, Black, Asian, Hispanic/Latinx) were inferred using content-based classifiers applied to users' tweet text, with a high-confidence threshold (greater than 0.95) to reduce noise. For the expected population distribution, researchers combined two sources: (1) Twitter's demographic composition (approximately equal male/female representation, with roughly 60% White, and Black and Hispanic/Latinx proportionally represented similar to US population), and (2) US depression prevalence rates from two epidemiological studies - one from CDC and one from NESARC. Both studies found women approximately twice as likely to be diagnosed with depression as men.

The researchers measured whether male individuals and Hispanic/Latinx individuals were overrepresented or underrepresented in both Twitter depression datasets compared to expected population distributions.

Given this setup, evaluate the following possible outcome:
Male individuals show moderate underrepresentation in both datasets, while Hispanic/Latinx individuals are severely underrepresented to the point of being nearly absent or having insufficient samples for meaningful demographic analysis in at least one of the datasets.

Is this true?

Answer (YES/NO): YES